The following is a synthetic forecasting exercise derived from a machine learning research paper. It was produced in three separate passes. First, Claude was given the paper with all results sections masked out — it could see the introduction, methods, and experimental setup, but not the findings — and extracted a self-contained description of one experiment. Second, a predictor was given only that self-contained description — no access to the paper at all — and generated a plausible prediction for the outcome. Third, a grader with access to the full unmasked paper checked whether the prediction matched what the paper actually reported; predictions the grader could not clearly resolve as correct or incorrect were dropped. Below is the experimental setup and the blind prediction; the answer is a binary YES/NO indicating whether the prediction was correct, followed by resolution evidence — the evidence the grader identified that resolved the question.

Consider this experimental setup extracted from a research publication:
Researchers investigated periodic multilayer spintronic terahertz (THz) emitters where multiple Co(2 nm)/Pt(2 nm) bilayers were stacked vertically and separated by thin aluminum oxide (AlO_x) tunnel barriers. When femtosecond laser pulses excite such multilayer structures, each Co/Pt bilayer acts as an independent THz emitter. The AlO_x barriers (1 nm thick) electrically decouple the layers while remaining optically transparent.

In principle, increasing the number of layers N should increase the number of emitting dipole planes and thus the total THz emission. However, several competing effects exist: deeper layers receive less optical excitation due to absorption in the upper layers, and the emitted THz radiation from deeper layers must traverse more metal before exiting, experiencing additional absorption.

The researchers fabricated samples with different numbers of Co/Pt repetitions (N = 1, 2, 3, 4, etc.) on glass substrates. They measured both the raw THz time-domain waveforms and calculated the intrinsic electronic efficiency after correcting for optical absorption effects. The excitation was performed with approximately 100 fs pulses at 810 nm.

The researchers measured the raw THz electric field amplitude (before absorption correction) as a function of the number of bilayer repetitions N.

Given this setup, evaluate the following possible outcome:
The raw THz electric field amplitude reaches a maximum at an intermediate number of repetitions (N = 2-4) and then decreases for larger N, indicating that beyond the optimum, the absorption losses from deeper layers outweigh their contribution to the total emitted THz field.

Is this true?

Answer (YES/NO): YES